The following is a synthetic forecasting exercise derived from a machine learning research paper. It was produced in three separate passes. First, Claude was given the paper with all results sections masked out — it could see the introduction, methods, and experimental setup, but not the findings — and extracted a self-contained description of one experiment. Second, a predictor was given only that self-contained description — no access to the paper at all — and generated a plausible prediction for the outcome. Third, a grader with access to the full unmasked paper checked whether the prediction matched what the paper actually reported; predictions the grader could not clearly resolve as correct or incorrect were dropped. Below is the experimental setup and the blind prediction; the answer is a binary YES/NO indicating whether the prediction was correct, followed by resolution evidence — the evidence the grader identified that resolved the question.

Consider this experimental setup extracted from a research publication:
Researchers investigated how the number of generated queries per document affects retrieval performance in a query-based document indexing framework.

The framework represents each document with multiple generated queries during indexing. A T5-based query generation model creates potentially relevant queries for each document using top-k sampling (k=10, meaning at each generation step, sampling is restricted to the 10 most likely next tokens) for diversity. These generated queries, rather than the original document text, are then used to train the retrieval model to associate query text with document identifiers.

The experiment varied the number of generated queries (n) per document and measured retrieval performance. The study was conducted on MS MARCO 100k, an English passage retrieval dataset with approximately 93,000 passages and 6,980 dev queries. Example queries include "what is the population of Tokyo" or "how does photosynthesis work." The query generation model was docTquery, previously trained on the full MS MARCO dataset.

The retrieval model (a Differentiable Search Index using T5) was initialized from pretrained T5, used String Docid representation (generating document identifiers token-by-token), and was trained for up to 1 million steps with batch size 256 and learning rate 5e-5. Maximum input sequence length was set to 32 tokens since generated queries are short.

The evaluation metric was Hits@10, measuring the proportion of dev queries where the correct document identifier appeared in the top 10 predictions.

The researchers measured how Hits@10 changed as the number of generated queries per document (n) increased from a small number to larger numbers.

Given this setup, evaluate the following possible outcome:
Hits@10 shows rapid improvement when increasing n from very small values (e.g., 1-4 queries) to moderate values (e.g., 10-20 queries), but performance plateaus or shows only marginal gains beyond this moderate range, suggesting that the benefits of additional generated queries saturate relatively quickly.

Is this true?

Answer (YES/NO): NO